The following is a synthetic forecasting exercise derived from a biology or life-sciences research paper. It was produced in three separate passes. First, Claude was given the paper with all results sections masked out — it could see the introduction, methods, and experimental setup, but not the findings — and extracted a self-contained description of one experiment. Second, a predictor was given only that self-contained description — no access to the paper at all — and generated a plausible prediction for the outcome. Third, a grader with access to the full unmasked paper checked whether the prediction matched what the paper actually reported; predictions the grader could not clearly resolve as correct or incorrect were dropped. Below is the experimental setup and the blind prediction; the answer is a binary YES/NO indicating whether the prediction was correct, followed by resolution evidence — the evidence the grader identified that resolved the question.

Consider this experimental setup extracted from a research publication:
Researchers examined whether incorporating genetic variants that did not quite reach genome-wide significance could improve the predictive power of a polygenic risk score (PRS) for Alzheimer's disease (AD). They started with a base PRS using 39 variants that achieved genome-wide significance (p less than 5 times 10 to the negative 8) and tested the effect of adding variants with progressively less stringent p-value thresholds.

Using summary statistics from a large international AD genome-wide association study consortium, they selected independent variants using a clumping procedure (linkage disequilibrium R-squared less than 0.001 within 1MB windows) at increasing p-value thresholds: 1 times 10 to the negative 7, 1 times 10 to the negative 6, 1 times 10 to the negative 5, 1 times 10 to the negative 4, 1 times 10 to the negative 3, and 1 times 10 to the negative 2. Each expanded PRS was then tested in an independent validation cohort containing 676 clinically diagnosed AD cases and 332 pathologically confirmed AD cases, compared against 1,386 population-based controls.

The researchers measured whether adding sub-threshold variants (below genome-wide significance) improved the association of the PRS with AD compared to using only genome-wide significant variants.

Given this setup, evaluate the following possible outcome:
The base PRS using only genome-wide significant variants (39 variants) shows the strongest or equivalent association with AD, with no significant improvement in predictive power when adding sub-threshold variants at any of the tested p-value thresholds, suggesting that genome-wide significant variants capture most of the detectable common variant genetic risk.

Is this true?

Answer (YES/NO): YES